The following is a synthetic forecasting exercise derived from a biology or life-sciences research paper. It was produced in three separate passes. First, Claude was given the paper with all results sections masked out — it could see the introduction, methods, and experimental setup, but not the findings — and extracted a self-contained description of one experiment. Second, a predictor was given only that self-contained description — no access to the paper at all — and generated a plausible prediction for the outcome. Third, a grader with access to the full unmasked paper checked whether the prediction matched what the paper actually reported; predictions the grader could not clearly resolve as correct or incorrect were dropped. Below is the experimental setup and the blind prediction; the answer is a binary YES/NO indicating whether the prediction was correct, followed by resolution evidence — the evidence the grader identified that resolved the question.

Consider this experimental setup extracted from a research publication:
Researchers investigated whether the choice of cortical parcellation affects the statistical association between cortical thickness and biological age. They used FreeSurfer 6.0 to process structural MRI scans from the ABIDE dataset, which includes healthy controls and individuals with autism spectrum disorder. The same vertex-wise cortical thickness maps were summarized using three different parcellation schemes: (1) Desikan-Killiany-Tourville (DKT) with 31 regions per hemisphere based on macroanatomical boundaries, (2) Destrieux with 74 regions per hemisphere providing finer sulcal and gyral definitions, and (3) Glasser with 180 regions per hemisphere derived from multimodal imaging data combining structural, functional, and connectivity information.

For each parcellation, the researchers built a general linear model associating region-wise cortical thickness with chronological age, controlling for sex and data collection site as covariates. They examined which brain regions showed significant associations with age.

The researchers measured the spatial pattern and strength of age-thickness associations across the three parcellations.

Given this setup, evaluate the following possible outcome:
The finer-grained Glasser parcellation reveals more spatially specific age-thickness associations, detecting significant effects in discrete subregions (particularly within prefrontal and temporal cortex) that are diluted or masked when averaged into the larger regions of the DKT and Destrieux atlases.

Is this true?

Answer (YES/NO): NO